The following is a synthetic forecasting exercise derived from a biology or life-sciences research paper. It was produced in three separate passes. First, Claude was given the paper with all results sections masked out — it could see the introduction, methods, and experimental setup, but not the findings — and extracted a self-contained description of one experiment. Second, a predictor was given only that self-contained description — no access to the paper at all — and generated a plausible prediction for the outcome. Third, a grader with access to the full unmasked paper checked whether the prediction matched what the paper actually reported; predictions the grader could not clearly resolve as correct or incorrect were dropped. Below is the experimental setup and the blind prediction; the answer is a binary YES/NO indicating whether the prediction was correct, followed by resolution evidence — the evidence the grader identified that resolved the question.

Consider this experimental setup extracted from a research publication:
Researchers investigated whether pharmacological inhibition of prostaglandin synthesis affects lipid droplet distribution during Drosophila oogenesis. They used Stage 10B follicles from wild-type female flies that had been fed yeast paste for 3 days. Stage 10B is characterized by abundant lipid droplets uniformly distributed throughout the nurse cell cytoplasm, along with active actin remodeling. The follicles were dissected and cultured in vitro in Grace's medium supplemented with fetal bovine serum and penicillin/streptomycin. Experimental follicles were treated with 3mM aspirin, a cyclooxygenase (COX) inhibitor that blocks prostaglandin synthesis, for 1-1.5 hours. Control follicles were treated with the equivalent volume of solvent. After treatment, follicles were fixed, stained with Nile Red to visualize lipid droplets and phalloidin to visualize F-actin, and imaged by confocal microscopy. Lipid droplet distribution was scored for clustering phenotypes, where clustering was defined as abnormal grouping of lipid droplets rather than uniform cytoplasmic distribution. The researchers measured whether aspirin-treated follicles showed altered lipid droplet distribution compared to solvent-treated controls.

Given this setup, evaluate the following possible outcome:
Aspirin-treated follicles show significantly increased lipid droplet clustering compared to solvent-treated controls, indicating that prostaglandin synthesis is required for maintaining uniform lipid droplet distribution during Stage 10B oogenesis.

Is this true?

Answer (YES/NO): YES